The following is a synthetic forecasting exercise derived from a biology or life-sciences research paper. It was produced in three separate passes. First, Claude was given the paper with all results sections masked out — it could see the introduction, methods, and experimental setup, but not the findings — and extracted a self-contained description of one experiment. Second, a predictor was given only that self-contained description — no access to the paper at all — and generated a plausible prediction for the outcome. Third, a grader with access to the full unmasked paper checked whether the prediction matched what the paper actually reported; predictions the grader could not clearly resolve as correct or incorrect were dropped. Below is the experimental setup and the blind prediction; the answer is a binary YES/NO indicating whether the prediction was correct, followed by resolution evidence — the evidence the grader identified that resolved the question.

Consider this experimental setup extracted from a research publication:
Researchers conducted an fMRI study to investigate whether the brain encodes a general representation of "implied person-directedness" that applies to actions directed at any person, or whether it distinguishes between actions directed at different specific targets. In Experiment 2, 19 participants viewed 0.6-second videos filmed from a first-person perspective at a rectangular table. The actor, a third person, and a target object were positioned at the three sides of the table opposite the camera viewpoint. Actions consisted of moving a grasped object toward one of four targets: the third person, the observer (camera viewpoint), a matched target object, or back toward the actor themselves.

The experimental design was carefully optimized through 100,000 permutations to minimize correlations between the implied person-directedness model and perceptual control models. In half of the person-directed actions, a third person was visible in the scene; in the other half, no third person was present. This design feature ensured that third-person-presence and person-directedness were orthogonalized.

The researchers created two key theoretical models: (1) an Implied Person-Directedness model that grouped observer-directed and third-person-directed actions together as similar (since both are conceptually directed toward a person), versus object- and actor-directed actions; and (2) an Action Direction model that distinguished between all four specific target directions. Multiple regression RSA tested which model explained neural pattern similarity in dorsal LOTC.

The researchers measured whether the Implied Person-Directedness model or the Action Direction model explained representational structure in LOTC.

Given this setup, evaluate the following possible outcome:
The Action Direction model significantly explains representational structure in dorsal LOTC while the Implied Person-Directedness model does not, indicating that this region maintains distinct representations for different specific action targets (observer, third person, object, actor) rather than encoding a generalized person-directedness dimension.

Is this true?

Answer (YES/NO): YES